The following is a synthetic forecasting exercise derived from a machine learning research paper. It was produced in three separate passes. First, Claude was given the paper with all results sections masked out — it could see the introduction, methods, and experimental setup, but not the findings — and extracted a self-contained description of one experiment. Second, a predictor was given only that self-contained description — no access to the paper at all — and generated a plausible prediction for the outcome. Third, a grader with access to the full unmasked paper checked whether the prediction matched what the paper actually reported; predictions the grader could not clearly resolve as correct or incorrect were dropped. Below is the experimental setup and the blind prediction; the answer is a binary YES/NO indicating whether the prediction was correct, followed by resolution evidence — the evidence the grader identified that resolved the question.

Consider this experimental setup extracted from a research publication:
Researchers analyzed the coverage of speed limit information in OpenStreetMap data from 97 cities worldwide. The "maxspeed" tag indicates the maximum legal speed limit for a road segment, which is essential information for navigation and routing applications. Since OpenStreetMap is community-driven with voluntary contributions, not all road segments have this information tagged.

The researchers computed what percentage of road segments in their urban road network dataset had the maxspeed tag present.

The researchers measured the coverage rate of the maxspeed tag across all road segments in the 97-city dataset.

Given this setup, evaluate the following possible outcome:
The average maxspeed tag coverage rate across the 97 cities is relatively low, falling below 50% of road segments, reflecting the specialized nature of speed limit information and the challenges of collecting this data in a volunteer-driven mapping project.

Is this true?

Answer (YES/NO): YES